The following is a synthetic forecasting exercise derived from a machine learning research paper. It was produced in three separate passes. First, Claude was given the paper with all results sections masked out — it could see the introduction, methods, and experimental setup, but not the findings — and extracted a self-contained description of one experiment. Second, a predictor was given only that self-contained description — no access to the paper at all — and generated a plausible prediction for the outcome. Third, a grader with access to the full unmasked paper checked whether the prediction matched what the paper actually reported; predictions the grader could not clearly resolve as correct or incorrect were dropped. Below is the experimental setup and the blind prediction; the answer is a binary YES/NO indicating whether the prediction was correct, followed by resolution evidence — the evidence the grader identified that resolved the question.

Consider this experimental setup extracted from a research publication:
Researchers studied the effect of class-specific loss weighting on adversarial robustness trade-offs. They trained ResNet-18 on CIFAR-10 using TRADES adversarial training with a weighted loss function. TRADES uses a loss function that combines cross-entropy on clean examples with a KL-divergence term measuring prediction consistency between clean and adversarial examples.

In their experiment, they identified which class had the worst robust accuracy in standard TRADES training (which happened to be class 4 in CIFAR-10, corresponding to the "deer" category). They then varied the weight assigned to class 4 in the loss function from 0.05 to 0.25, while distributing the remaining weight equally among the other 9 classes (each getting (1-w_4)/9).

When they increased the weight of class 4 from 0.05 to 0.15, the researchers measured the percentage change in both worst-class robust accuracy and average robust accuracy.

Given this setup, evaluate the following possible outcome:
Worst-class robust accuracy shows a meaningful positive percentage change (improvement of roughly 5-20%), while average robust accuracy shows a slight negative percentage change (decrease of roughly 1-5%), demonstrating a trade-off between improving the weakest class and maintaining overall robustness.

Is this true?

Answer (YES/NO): NO